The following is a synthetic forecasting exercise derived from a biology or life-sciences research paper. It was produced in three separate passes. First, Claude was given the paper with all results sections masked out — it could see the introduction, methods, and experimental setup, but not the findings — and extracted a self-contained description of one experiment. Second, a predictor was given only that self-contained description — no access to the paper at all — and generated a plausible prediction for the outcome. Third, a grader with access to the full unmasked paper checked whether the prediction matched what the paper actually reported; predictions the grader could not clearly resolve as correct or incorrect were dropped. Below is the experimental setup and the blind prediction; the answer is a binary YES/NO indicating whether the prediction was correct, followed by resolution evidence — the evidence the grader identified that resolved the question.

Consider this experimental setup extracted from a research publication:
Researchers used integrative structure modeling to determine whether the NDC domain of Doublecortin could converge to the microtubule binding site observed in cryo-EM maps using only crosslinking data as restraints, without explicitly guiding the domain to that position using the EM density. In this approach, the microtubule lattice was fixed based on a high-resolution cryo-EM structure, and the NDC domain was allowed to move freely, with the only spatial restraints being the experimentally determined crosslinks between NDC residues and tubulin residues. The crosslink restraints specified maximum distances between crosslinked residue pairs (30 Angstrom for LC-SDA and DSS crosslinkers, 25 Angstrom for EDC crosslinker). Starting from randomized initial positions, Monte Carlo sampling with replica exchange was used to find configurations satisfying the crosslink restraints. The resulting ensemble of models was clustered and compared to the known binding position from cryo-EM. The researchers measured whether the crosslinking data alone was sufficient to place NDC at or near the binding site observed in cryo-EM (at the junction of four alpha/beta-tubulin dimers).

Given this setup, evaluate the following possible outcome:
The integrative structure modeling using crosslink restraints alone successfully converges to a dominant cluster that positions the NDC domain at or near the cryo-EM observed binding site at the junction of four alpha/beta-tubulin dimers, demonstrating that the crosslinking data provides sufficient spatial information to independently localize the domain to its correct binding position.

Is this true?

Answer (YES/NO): YES